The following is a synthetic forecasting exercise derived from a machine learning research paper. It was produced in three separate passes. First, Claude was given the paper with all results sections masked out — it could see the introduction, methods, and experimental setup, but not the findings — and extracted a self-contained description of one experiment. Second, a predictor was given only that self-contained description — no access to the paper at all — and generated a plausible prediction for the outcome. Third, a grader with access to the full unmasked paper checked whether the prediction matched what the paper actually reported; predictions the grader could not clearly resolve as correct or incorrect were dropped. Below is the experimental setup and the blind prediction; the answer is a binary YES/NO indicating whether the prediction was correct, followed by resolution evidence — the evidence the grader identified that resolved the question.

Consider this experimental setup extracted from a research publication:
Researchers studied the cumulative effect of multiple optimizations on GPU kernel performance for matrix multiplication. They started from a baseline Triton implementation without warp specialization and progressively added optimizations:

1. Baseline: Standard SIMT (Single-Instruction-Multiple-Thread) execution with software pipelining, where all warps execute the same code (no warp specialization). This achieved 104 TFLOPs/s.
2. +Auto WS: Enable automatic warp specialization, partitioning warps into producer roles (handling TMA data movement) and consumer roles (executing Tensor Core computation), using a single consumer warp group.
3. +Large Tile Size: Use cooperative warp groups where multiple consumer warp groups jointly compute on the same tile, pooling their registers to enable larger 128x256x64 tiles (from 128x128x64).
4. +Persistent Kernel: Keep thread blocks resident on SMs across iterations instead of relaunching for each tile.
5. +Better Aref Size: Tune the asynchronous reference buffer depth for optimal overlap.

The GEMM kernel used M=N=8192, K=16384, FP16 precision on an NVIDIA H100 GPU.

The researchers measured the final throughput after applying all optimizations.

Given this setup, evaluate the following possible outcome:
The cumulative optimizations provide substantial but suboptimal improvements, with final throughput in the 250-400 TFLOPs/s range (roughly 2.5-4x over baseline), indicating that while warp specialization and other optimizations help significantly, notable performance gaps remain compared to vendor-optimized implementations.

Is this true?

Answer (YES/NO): NO